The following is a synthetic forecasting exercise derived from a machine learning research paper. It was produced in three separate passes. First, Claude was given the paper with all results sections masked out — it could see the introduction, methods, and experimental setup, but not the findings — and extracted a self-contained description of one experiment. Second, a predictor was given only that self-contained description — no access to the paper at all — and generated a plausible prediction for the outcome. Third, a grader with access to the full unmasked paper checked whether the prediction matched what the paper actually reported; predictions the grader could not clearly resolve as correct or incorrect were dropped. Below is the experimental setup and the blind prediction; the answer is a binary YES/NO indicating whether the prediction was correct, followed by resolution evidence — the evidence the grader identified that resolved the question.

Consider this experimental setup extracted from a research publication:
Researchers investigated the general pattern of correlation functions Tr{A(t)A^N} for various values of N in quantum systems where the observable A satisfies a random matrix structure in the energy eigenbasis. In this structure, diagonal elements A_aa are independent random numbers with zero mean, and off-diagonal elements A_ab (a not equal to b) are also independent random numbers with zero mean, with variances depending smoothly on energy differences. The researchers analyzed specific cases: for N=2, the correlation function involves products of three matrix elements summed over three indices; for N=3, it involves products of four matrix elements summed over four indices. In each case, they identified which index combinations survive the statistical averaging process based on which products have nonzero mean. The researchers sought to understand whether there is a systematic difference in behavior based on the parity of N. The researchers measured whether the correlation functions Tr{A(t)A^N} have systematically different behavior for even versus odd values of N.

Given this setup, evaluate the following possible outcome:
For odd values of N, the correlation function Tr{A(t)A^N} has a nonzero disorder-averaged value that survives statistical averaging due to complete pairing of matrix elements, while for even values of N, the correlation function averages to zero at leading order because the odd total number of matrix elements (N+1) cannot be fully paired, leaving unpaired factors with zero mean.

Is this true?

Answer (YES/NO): YES